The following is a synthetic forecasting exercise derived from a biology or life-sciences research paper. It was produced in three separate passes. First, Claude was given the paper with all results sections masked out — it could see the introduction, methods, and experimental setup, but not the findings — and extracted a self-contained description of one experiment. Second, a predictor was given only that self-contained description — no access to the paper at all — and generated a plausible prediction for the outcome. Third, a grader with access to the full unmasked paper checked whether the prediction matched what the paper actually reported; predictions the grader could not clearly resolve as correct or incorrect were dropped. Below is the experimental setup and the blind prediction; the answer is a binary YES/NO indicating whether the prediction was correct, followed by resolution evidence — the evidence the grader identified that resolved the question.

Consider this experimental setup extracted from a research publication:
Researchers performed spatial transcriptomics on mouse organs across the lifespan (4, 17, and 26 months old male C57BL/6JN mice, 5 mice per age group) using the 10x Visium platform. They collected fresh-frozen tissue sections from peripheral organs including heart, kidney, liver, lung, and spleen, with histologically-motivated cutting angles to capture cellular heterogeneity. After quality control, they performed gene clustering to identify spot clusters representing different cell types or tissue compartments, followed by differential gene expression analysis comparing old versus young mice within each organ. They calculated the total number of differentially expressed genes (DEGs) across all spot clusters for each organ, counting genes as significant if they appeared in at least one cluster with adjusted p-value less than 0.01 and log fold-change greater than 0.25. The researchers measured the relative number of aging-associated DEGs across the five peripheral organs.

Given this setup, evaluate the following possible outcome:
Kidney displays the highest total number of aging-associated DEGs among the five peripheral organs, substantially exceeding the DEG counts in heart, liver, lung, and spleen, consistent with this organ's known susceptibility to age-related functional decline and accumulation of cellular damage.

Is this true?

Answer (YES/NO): YES